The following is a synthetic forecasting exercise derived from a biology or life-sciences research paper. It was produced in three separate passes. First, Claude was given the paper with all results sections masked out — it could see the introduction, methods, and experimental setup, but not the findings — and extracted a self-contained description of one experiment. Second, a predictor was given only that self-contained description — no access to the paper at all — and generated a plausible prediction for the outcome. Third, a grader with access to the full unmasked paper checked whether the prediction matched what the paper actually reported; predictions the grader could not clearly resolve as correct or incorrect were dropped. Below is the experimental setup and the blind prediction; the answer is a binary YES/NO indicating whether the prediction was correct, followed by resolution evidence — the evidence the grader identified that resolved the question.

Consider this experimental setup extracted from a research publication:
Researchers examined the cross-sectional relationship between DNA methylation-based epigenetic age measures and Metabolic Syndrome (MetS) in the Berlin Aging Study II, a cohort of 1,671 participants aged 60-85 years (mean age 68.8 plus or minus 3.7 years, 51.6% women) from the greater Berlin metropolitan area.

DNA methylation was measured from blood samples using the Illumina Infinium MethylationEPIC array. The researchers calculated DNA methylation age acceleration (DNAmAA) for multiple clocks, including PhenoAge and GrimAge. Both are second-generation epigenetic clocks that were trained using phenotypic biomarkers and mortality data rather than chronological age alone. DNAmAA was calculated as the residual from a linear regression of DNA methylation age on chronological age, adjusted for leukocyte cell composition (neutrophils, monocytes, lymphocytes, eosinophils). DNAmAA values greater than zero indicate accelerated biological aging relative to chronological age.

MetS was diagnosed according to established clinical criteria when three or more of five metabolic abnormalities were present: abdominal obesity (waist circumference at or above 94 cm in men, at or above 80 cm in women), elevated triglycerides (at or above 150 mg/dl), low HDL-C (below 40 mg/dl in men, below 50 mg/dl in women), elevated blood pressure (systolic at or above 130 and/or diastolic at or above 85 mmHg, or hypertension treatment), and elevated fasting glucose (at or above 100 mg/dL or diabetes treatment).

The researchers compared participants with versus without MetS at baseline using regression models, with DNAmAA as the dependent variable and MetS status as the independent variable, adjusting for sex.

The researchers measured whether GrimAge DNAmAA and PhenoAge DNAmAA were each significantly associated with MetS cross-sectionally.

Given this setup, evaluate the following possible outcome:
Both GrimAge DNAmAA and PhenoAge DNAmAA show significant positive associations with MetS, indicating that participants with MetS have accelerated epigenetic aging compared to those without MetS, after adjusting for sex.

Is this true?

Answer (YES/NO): NO